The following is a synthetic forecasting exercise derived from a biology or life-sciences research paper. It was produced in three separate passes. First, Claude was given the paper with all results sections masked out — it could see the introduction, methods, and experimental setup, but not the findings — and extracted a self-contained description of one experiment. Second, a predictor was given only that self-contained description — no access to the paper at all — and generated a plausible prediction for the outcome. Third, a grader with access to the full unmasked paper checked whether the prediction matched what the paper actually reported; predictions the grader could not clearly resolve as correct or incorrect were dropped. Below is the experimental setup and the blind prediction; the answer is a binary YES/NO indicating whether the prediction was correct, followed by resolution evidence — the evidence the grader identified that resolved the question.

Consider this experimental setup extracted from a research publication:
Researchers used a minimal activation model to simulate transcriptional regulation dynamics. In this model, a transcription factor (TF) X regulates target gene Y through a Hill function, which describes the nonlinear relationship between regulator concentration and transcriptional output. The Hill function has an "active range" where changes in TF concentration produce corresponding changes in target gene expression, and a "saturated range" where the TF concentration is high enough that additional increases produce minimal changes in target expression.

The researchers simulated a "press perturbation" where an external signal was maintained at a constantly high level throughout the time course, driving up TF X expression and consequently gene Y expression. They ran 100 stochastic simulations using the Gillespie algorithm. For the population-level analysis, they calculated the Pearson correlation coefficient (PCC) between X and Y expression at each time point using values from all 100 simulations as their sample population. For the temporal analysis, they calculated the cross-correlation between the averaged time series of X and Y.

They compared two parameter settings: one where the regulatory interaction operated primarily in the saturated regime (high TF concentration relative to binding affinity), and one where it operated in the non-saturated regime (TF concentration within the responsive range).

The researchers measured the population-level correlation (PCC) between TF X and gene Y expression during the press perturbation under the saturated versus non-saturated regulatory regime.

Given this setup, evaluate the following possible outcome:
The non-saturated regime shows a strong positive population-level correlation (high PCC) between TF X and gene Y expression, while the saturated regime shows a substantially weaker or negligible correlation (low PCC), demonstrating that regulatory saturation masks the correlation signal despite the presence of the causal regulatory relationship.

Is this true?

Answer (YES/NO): YES